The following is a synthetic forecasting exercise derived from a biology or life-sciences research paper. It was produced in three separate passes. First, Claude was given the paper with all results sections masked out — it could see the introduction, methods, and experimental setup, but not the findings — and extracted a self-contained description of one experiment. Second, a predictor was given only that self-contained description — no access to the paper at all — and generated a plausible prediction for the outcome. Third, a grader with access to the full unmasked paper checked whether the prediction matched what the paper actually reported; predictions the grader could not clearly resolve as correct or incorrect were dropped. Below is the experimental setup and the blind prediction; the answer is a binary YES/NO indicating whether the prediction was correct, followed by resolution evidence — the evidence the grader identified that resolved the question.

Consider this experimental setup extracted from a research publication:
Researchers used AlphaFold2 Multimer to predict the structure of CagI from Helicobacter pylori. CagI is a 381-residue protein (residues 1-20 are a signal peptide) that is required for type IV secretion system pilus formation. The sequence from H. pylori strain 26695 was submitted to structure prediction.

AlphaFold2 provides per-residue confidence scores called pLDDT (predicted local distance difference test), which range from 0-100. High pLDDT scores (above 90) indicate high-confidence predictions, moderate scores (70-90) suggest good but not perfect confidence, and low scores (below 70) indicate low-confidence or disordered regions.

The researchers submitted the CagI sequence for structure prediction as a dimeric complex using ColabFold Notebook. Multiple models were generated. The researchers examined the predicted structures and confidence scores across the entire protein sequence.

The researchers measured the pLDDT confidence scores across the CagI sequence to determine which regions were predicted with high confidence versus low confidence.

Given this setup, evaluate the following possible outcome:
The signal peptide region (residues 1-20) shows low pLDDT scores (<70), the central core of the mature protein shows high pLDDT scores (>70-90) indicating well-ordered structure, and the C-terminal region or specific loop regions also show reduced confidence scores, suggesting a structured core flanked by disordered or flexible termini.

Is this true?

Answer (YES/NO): NO